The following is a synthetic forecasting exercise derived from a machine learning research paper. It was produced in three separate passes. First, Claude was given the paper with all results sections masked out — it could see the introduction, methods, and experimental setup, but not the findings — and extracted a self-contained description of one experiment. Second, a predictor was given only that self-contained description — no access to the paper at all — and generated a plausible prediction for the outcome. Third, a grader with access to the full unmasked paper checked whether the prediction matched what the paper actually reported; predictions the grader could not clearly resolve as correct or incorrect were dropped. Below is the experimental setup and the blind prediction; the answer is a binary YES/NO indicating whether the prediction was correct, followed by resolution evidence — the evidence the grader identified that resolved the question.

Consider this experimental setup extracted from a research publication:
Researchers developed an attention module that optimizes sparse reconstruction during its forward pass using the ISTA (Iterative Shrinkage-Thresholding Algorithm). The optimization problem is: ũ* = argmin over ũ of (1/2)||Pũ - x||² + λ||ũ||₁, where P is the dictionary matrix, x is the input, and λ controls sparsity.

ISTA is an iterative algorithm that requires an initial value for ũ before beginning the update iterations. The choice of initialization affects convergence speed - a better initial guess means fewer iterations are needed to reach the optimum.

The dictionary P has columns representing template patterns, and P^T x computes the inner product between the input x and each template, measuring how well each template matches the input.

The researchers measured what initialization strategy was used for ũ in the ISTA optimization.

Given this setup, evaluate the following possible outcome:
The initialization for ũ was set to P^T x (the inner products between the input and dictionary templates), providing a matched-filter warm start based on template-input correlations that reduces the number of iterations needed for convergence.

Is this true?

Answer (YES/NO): YES